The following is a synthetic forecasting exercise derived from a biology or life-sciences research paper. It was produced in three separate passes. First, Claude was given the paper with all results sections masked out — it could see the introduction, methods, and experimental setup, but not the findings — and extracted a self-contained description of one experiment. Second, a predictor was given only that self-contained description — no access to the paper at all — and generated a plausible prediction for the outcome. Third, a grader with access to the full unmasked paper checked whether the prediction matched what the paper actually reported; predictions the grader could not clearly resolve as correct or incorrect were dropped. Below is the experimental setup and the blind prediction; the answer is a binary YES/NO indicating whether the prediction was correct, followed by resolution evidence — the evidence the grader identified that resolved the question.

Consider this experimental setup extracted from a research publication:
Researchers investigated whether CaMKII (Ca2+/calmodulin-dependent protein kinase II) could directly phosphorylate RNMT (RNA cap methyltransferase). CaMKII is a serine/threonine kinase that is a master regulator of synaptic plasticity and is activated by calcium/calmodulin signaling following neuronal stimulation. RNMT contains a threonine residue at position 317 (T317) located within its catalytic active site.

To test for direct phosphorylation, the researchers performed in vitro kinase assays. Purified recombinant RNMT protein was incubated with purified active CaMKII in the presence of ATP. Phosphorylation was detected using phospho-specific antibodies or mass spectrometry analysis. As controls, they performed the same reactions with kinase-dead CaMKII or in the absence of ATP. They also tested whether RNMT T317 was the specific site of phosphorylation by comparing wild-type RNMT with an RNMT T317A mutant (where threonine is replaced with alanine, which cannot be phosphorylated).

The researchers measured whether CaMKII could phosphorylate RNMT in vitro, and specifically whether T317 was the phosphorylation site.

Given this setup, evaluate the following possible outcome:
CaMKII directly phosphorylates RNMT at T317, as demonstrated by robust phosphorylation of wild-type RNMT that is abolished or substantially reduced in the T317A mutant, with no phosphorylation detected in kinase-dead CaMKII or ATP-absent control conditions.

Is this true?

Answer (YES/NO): NO